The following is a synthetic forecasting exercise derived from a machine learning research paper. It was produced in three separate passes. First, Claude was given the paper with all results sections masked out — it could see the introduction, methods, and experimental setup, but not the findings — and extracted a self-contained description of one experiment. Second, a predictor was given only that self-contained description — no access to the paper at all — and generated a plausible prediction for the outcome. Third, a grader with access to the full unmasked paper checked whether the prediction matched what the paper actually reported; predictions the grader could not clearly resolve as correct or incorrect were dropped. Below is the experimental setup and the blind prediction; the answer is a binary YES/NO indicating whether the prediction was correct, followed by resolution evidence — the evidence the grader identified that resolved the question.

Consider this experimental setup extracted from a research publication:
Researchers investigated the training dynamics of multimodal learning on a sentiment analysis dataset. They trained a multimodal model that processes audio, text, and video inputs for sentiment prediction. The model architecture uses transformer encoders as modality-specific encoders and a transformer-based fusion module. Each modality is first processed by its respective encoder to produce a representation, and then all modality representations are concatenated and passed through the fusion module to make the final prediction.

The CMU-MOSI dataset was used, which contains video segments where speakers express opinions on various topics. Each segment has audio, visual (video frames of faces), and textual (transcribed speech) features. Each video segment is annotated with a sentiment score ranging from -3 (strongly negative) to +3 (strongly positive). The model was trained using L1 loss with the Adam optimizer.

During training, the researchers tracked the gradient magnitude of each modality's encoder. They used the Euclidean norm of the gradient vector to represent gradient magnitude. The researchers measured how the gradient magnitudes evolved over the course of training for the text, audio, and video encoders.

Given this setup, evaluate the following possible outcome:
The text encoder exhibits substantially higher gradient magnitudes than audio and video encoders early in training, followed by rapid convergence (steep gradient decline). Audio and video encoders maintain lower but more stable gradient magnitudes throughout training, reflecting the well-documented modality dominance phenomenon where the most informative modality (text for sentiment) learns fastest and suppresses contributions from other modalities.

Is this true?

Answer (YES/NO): NO